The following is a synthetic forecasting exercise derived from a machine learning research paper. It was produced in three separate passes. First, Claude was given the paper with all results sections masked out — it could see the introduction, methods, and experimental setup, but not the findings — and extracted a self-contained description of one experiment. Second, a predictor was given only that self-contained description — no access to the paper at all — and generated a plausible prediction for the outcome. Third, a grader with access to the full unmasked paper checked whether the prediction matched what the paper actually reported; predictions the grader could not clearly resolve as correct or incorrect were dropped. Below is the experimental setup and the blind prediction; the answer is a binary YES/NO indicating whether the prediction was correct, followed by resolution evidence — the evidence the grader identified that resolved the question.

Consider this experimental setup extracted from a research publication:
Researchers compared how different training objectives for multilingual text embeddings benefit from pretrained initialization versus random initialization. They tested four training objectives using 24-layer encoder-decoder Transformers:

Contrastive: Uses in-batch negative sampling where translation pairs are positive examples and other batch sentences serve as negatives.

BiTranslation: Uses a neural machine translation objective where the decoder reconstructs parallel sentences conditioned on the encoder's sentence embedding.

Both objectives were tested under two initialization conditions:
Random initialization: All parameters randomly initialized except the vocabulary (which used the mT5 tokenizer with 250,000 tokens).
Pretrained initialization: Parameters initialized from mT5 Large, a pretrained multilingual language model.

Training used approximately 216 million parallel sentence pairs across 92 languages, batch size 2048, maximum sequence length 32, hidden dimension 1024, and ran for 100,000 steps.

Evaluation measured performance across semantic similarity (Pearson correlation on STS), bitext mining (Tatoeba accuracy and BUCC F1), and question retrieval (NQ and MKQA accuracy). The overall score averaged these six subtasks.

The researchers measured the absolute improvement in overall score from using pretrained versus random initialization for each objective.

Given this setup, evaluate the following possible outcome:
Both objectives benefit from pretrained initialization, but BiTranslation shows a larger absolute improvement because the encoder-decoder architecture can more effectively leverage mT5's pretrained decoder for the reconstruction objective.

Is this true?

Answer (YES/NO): NO